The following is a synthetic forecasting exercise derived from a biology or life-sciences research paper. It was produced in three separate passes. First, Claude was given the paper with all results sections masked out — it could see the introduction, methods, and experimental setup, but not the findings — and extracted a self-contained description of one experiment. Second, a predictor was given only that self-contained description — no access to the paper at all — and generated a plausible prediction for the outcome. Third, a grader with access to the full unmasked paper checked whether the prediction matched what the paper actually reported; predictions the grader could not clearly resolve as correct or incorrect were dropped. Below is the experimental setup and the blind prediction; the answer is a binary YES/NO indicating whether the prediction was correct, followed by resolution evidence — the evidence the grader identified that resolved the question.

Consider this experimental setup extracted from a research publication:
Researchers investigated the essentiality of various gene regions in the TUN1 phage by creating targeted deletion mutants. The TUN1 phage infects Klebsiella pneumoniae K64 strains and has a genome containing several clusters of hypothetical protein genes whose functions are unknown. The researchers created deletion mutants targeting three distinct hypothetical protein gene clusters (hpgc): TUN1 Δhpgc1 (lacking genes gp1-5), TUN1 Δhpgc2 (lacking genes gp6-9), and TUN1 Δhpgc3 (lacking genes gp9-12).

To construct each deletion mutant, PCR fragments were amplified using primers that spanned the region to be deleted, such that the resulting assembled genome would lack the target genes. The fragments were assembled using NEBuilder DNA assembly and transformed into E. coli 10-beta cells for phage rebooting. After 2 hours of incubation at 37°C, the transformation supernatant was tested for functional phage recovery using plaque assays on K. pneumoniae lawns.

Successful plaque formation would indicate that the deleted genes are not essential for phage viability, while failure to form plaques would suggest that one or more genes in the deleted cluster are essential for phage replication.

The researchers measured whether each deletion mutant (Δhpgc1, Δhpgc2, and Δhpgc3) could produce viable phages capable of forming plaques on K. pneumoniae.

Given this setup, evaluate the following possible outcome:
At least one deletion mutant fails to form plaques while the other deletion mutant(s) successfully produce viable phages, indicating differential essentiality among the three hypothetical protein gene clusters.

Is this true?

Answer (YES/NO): NO